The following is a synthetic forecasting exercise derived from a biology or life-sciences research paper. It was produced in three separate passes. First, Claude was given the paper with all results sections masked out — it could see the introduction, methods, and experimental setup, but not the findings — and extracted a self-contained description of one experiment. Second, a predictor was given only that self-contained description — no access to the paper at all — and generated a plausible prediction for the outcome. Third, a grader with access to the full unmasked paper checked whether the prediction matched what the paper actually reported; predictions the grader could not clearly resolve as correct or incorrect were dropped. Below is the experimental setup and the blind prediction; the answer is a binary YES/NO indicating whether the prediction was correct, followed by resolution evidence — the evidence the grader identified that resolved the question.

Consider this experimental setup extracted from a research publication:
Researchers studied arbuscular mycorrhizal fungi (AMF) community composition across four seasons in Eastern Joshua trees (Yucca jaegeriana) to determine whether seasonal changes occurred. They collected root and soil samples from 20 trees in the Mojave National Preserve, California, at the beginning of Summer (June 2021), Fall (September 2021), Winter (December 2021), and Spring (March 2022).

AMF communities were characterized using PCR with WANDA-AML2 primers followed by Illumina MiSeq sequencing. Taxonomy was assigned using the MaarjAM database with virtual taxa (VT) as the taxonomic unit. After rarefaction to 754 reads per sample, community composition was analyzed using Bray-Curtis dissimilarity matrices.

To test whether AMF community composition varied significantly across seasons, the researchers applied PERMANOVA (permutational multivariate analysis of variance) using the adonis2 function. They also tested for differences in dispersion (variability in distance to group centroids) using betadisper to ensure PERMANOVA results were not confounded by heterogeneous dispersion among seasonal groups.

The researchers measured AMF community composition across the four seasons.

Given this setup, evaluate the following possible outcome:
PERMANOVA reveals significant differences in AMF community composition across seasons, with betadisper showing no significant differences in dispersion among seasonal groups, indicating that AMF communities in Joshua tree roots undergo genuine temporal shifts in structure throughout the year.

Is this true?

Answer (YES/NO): NO